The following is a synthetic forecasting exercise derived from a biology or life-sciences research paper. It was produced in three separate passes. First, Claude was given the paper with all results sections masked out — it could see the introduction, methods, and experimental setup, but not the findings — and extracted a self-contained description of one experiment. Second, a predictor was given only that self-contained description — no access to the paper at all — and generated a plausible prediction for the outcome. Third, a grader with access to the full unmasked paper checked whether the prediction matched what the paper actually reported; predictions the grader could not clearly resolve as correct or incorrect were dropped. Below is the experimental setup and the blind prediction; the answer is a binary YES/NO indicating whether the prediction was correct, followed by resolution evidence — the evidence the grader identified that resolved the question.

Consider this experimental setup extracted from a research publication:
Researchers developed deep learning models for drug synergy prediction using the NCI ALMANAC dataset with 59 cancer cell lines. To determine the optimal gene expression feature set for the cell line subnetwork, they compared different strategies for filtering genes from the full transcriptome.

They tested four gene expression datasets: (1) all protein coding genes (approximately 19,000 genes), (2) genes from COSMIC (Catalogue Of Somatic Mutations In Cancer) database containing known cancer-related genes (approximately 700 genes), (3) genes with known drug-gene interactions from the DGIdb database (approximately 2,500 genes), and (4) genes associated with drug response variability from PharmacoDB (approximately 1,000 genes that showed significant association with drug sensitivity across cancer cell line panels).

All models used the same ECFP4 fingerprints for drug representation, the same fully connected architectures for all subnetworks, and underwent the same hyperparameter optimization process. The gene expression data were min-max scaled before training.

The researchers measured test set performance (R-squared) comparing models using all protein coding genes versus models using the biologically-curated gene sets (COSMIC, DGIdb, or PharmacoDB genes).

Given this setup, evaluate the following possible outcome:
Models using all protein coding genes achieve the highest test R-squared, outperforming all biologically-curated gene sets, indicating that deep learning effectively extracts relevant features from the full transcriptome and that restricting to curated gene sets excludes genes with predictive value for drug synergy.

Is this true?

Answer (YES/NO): NO